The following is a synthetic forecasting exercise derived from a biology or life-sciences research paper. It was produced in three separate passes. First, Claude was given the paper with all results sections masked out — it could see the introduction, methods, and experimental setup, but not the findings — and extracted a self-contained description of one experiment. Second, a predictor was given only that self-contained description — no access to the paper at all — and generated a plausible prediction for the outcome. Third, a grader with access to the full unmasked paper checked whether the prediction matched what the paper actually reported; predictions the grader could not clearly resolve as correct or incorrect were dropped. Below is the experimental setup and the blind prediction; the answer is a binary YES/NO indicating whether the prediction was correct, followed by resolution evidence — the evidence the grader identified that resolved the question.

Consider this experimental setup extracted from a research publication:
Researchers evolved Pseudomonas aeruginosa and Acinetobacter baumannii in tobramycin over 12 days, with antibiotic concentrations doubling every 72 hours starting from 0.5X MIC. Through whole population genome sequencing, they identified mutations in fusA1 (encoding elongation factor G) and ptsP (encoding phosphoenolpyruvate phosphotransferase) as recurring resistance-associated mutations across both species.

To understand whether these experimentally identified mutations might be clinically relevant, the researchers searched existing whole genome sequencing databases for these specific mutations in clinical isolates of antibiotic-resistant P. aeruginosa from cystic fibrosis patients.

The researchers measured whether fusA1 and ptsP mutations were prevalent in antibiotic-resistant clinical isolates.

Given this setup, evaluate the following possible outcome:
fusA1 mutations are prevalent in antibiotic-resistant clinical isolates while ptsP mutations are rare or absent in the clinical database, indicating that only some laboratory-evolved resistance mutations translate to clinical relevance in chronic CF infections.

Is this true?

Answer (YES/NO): NO